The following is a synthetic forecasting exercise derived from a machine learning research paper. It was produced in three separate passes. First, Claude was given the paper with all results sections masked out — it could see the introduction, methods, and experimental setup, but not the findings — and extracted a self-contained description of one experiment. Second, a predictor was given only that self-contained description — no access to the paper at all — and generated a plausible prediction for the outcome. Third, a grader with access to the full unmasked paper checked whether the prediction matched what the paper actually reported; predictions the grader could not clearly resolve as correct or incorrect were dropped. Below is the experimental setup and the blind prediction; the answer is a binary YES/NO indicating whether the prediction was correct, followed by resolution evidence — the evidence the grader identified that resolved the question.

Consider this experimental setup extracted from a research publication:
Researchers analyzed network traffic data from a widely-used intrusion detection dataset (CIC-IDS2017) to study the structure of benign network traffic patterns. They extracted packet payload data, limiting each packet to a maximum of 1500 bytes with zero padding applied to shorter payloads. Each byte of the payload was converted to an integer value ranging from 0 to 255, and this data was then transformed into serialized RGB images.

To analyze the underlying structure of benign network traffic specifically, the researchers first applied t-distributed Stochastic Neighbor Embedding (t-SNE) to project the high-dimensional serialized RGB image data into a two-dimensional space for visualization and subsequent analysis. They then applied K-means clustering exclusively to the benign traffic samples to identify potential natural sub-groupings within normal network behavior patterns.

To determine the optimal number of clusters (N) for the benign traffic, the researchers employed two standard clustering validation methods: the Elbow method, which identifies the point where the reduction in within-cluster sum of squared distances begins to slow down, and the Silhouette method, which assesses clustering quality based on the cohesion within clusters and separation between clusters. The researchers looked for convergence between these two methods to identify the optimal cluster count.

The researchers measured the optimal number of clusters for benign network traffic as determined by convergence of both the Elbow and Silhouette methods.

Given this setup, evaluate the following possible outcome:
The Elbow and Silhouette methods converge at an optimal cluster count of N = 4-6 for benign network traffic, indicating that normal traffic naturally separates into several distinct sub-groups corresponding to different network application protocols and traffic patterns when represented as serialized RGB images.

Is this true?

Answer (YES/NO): NO